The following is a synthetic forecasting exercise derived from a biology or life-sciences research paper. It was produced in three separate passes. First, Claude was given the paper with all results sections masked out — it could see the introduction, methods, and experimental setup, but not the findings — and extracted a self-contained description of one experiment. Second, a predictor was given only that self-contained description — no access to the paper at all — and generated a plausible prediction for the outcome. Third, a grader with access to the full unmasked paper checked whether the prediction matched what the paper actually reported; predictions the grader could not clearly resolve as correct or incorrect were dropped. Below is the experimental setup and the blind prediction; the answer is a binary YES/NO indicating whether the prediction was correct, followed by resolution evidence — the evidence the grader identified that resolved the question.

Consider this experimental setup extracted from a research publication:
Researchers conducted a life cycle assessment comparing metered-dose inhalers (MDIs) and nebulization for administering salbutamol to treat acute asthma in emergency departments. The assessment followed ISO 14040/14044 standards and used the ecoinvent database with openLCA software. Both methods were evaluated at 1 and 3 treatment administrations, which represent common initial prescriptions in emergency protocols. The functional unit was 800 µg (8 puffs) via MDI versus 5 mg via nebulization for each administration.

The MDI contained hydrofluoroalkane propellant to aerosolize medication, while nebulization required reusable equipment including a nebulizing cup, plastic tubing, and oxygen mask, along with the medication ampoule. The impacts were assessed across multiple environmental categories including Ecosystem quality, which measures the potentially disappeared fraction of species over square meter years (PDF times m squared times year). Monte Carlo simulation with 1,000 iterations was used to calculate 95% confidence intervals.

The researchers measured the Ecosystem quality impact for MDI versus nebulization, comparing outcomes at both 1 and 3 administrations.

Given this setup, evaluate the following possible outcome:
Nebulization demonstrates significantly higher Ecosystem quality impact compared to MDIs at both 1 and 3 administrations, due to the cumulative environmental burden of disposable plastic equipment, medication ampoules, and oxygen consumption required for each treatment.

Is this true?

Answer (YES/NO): NO